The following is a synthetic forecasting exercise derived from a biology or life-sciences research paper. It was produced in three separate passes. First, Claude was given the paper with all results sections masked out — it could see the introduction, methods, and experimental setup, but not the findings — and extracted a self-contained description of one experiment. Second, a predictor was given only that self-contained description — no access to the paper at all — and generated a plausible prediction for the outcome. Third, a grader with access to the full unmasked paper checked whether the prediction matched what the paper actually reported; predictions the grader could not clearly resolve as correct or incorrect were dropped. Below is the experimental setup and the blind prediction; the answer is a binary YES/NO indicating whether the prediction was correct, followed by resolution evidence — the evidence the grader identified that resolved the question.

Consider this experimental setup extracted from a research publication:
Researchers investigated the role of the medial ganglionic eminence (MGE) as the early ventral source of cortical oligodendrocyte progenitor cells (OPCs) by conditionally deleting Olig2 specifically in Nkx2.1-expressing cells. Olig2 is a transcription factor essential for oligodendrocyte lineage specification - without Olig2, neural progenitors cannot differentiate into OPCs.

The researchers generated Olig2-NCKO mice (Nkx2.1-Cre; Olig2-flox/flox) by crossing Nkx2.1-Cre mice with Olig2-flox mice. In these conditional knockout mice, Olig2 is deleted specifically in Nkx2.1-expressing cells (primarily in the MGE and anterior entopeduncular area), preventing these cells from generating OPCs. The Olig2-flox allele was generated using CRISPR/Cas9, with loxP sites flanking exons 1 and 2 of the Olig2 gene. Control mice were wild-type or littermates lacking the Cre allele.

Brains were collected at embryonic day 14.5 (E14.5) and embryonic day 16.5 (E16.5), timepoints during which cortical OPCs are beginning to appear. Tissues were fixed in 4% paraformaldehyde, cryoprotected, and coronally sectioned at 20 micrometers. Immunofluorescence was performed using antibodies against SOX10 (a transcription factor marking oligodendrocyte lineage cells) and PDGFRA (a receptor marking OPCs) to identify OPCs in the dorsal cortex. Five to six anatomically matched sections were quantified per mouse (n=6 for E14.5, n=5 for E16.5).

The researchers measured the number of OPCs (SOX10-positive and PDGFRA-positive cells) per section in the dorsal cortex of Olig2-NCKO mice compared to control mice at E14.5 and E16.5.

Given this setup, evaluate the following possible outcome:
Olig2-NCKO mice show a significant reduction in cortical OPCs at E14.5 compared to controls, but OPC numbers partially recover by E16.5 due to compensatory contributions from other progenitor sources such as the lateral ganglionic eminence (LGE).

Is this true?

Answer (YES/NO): NO